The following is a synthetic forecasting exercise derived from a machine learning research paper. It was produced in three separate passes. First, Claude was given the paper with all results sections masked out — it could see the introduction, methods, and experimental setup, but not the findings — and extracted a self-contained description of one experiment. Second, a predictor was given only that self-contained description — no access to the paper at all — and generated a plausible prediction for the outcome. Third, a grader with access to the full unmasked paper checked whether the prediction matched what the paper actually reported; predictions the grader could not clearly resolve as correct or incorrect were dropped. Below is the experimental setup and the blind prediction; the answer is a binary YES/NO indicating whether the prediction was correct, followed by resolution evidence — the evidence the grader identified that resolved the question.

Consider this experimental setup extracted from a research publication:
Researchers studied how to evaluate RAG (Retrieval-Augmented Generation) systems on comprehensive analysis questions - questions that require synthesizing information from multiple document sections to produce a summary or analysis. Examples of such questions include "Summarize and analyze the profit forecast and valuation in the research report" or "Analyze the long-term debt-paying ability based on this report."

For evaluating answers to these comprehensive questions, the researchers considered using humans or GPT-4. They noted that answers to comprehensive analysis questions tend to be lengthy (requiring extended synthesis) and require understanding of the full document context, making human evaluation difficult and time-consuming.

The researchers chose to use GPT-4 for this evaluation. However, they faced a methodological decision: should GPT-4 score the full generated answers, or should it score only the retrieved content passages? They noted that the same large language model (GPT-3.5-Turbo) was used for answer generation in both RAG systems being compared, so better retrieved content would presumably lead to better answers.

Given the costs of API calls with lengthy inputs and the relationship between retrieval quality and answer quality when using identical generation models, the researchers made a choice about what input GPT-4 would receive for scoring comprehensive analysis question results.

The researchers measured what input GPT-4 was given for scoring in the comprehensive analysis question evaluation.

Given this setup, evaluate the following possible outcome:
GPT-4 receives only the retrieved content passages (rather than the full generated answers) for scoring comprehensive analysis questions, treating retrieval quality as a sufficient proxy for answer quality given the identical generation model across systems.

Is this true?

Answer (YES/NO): YES